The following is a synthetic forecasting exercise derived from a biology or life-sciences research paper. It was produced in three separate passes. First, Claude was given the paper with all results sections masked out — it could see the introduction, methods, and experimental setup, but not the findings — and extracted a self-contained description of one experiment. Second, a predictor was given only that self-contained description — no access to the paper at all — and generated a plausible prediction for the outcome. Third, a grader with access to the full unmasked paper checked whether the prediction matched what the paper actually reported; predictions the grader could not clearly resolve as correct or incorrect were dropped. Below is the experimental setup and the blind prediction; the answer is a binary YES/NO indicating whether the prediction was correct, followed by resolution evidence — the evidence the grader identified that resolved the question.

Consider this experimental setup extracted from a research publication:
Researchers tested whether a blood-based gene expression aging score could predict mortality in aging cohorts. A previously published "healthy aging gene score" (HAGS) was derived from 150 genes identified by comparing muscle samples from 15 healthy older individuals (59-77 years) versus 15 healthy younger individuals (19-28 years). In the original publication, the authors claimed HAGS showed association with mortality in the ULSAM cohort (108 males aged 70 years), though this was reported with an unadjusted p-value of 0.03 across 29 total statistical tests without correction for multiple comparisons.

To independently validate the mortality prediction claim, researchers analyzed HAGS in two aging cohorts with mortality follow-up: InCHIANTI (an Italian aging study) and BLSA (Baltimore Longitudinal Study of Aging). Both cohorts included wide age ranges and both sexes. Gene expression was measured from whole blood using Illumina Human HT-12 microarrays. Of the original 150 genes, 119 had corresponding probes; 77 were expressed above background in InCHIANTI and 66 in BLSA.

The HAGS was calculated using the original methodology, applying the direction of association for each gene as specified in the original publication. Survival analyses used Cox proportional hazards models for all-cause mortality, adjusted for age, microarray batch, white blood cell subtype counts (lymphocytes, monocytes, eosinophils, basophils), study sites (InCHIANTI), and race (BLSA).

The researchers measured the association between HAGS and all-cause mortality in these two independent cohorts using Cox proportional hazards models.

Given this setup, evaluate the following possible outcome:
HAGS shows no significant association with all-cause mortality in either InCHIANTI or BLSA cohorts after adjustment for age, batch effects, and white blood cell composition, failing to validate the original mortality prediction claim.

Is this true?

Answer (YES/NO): YES